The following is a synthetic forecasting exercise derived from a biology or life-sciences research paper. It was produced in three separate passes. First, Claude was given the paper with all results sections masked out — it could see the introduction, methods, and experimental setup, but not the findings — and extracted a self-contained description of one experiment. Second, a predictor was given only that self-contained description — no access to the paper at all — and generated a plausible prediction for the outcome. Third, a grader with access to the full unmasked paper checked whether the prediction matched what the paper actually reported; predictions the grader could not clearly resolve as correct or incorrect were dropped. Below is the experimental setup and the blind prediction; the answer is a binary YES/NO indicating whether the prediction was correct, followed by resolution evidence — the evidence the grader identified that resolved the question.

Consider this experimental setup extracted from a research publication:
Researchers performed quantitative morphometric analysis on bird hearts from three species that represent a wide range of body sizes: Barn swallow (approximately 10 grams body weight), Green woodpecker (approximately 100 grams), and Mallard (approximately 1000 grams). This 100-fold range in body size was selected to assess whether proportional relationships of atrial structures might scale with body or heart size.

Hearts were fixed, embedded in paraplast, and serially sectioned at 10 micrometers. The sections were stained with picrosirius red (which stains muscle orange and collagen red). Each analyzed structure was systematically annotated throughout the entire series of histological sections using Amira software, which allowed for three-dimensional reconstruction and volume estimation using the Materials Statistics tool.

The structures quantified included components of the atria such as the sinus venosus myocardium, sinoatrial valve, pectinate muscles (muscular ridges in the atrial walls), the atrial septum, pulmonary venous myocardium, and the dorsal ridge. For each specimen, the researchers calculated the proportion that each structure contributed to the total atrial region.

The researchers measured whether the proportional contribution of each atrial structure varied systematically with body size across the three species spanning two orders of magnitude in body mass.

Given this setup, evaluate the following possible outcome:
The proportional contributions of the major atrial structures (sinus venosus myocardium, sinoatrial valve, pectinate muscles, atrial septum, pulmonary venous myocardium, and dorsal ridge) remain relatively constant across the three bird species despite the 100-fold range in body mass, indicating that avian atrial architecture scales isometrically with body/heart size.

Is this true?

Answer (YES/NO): YES